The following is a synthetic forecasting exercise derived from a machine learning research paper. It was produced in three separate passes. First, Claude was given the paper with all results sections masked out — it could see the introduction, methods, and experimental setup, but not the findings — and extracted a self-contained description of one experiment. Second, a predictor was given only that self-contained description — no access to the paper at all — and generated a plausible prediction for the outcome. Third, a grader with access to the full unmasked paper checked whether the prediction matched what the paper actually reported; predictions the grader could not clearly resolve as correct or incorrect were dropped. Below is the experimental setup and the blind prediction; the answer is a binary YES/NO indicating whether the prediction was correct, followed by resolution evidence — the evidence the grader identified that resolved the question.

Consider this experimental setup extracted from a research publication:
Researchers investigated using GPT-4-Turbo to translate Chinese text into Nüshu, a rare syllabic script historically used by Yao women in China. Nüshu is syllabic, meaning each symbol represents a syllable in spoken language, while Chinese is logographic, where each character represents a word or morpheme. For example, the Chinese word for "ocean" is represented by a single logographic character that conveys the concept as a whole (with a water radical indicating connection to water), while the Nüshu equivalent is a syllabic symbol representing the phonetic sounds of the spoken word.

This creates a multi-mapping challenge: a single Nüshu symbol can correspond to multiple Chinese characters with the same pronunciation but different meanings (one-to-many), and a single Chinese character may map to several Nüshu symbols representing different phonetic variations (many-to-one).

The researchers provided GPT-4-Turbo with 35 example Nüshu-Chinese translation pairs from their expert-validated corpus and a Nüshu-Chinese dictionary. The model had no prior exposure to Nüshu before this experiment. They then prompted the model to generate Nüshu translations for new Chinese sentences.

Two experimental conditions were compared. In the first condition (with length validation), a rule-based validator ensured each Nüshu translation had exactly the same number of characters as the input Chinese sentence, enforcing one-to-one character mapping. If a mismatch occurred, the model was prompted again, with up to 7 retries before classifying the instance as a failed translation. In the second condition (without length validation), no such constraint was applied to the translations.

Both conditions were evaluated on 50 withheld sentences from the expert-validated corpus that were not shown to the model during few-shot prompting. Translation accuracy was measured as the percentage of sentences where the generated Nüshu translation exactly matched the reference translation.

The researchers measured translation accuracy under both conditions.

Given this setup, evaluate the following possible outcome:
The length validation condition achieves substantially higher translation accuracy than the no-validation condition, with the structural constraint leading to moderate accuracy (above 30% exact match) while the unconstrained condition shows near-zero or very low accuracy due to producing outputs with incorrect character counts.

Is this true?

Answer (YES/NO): NO